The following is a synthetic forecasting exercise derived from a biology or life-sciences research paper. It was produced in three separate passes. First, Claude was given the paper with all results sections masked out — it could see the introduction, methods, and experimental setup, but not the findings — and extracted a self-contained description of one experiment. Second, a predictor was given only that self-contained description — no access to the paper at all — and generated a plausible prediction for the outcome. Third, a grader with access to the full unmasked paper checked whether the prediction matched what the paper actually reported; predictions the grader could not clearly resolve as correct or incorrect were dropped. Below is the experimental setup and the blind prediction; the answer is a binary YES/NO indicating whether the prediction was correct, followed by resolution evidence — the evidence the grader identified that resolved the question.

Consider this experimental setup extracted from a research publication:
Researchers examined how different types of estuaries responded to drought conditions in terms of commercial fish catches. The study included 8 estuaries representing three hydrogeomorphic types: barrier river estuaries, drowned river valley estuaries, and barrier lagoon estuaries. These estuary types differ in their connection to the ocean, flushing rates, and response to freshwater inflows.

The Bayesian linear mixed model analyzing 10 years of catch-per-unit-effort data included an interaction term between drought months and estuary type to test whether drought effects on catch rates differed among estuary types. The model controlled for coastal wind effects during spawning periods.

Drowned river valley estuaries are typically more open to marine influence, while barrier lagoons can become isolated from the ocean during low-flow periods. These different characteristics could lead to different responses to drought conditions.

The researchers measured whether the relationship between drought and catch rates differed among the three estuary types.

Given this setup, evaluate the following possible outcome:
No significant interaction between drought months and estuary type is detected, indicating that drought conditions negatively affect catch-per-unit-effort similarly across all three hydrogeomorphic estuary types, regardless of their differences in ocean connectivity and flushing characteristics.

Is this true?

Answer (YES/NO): NO